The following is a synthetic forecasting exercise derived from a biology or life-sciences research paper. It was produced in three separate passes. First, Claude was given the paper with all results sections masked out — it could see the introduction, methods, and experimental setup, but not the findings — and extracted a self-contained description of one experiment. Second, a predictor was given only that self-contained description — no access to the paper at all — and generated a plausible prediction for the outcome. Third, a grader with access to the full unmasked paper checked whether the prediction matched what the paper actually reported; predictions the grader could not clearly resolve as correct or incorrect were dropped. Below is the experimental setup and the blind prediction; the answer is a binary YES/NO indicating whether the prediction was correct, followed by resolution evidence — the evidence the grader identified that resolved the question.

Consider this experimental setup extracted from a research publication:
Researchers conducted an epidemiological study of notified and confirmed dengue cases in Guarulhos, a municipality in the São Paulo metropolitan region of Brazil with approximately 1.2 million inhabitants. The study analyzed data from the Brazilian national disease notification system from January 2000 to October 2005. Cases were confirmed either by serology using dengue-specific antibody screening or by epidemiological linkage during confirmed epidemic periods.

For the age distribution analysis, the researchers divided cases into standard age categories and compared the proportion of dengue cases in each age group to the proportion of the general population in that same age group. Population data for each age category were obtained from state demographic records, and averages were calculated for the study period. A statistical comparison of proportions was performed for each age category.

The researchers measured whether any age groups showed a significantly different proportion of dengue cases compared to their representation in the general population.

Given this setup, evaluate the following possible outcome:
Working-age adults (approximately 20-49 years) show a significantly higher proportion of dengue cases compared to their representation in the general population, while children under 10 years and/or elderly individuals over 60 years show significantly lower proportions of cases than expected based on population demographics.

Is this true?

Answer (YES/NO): NO